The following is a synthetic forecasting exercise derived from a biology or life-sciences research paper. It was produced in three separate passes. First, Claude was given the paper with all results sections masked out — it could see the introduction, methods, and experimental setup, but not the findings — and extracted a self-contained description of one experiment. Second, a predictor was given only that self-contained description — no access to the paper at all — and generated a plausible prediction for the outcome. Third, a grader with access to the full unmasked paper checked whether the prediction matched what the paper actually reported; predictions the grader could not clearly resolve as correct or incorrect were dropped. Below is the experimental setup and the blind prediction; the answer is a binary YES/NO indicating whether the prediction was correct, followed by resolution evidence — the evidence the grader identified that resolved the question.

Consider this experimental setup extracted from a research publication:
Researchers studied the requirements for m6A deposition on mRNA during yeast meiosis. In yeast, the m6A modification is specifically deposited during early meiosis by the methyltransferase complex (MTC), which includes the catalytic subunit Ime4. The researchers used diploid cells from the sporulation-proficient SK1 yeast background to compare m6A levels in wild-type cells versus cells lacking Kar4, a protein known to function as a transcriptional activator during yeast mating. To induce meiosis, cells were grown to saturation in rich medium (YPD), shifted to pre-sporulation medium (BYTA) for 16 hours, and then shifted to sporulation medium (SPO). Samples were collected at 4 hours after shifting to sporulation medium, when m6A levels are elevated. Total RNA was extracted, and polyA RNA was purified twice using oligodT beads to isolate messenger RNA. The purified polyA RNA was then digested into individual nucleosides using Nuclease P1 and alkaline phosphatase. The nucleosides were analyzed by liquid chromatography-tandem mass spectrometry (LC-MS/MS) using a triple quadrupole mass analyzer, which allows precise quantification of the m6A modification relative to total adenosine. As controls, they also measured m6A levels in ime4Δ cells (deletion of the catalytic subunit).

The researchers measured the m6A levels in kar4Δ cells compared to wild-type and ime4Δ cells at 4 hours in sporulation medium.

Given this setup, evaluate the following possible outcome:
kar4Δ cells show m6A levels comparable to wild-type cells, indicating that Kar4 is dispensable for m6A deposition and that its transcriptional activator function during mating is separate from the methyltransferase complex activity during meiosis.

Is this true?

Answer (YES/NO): NO